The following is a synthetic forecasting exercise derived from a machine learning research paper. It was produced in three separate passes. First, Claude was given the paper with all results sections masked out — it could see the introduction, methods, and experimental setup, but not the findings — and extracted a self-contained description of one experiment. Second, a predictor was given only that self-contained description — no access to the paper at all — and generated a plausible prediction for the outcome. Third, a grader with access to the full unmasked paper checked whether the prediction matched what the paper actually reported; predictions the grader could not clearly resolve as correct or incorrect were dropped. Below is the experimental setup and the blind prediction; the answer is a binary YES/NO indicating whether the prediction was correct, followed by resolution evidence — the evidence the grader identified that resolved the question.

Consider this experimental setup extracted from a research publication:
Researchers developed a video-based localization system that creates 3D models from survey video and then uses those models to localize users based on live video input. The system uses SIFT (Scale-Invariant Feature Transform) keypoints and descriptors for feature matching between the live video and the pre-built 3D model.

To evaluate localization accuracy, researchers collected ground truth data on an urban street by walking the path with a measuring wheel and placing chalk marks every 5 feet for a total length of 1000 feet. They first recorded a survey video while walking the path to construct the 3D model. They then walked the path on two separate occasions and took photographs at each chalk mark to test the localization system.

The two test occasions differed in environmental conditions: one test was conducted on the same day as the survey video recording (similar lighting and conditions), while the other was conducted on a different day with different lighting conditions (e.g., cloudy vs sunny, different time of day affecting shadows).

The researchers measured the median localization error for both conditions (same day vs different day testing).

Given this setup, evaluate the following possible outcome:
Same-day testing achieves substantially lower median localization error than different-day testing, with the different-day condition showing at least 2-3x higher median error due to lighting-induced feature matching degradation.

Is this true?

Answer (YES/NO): NO